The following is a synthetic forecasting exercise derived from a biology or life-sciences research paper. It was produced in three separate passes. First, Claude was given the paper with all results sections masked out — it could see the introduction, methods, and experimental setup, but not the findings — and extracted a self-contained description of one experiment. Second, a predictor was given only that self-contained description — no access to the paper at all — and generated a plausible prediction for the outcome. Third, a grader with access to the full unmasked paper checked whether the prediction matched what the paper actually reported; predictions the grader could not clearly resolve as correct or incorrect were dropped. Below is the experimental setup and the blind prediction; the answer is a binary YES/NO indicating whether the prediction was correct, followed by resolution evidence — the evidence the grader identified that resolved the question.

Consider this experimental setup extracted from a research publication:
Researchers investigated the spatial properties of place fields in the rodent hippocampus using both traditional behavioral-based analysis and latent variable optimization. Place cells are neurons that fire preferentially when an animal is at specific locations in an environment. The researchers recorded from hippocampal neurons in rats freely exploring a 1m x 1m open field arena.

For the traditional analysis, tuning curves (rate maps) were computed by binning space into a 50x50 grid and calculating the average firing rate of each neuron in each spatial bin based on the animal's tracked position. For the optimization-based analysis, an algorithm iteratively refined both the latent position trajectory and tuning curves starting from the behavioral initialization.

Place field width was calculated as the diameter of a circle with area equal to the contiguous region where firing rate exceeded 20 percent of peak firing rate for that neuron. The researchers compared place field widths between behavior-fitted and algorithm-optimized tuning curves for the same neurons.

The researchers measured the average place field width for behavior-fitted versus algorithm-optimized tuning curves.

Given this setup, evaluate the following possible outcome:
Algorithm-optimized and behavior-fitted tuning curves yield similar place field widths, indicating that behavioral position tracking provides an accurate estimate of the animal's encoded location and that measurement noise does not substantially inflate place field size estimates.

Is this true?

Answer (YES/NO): NO